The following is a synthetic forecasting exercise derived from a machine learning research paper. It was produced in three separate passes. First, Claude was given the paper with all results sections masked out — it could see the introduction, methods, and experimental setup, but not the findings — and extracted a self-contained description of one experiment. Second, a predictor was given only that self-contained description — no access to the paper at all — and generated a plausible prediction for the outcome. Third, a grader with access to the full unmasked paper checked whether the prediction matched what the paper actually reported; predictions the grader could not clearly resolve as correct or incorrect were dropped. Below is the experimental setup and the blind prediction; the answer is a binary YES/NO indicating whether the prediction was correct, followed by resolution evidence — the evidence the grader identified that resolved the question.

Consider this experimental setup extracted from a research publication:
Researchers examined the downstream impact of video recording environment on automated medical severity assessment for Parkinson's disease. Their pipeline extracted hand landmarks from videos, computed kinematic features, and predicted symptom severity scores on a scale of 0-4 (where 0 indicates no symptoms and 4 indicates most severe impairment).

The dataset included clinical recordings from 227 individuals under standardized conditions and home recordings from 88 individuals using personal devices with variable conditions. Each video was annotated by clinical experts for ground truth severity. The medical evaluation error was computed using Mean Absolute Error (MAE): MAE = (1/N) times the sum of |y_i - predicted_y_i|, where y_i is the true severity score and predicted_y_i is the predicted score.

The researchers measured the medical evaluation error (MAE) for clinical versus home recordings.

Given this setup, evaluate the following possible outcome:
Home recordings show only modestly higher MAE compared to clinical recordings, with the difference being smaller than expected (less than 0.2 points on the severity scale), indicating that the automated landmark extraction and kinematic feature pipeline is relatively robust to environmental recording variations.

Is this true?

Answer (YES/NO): YES